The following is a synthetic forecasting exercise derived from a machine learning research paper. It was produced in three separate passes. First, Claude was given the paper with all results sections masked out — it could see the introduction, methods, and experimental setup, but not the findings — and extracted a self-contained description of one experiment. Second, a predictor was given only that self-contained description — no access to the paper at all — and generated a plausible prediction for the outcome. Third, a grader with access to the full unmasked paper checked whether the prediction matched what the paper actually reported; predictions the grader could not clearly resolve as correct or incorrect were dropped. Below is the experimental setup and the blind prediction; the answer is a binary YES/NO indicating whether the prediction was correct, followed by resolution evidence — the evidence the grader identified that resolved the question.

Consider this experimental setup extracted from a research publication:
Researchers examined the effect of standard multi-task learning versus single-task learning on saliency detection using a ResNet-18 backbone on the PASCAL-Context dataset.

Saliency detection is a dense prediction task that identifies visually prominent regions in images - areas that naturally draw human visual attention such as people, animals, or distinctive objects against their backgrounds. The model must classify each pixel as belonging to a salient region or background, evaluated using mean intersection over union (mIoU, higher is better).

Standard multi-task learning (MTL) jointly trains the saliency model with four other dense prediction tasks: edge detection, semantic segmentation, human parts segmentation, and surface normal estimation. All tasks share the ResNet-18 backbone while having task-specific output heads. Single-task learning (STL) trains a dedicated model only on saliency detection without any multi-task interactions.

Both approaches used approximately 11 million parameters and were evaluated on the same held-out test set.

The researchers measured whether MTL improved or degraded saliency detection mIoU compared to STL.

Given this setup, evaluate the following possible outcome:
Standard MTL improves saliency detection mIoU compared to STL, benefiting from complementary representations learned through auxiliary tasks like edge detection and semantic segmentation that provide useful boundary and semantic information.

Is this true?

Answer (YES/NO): NO